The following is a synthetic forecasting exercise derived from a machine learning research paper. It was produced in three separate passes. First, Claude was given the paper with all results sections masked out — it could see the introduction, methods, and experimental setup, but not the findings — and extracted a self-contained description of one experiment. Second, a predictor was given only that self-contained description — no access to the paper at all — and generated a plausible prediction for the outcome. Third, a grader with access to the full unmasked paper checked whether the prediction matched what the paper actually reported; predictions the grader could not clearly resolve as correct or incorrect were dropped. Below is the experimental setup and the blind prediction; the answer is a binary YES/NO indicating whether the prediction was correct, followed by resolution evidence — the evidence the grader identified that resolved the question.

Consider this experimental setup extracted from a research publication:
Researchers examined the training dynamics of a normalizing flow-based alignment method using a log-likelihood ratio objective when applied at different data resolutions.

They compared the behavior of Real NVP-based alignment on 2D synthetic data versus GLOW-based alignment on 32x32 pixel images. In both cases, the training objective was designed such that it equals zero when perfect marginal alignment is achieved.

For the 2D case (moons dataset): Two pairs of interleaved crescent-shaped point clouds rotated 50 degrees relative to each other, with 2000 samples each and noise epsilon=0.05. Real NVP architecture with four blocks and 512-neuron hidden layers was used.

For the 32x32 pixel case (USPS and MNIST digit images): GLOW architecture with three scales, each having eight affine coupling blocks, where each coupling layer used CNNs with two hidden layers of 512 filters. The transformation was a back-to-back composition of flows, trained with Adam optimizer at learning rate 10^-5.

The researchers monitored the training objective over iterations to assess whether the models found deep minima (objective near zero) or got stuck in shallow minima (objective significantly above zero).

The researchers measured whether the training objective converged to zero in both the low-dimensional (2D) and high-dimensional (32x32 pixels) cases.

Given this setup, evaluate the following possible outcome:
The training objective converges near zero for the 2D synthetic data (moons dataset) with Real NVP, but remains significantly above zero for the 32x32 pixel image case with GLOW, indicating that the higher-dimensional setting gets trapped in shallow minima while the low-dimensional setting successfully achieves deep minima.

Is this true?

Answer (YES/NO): YES